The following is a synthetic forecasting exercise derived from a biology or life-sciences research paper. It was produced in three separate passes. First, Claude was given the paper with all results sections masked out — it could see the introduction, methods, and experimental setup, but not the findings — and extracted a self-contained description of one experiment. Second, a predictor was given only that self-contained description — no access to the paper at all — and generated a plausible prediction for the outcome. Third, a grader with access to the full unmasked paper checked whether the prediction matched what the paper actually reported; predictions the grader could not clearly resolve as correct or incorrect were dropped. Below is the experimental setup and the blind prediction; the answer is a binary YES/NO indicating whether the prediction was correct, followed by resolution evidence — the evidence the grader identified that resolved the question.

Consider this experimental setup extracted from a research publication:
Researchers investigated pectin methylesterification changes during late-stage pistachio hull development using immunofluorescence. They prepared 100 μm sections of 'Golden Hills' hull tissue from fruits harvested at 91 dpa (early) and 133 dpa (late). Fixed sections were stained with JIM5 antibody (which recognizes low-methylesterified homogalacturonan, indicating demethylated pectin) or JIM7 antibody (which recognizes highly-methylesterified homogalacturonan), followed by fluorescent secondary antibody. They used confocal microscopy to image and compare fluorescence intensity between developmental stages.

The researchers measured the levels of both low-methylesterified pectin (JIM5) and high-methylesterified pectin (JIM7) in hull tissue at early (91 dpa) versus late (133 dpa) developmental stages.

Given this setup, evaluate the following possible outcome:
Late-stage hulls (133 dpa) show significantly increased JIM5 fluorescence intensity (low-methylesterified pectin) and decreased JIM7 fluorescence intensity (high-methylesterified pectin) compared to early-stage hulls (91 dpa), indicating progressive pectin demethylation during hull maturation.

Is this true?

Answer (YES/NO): NO